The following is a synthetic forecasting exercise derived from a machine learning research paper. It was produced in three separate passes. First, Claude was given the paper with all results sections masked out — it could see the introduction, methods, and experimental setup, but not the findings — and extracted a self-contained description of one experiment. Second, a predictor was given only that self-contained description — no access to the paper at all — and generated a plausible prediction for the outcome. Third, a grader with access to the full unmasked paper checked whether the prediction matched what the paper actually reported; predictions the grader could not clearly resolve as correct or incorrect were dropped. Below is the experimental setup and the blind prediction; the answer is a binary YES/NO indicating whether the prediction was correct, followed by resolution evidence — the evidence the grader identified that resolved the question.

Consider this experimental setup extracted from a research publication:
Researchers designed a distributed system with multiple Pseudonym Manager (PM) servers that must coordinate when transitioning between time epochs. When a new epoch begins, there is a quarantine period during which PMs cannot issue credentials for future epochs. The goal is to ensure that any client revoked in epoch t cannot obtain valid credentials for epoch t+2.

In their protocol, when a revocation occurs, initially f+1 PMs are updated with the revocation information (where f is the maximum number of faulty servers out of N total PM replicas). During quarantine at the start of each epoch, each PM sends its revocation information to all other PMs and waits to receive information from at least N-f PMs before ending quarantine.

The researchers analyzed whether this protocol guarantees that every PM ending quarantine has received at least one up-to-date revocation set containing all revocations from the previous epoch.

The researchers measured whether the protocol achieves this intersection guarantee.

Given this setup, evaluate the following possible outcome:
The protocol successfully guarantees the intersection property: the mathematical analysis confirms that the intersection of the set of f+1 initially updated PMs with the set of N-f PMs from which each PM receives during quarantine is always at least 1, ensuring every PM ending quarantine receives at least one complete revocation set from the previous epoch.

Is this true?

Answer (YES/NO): YES